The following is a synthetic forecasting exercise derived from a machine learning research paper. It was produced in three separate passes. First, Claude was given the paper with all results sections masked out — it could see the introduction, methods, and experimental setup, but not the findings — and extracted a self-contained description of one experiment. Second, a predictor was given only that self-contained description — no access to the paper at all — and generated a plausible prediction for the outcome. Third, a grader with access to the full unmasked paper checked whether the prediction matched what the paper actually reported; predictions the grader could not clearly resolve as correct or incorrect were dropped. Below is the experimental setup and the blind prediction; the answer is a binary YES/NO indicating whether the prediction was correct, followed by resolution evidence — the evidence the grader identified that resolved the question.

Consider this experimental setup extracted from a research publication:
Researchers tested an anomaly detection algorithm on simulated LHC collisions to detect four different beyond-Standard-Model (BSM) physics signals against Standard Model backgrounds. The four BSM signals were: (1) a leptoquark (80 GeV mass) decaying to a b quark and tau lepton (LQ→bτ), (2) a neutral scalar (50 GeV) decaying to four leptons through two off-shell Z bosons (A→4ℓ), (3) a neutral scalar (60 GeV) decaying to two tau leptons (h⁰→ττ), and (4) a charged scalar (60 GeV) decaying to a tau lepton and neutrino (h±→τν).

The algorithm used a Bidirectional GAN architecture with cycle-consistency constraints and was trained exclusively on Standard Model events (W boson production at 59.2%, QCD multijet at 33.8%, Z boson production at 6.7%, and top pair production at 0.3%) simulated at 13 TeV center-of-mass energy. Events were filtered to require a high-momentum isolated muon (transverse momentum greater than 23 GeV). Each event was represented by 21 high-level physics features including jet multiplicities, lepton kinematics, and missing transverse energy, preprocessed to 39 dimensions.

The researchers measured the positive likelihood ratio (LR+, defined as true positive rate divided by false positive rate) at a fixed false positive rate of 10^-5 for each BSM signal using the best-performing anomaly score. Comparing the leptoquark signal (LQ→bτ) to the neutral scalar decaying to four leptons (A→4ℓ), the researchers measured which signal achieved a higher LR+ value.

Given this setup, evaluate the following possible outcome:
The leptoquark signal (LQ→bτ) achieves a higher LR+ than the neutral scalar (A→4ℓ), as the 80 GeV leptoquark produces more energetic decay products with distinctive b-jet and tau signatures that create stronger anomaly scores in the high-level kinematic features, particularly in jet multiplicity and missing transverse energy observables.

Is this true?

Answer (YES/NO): NO